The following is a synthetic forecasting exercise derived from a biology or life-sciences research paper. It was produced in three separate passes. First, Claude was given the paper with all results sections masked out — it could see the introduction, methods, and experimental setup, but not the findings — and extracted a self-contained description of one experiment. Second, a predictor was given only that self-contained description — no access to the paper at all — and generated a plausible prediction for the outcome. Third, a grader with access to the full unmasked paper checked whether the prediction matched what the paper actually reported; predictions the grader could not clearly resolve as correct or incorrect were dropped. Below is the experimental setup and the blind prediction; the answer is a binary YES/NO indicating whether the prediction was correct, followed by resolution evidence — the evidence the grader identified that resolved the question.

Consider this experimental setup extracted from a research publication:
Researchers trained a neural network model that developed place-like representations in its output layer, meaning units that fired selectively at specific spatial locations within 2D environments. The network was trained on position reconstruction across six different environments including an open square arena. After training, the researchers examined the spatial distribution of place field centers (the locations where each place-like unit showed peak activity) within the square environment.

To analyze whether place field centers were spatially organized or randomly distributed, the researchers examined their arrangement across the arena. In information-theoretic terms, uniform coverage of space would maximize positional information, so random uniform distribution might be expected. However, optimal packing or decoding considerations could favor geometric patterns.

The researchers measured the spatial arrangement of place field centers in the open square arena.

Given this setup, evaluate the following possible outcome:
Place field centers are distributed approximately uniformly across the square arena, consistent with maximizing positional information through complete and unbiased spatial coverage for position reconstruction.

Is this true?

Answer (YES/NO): NO